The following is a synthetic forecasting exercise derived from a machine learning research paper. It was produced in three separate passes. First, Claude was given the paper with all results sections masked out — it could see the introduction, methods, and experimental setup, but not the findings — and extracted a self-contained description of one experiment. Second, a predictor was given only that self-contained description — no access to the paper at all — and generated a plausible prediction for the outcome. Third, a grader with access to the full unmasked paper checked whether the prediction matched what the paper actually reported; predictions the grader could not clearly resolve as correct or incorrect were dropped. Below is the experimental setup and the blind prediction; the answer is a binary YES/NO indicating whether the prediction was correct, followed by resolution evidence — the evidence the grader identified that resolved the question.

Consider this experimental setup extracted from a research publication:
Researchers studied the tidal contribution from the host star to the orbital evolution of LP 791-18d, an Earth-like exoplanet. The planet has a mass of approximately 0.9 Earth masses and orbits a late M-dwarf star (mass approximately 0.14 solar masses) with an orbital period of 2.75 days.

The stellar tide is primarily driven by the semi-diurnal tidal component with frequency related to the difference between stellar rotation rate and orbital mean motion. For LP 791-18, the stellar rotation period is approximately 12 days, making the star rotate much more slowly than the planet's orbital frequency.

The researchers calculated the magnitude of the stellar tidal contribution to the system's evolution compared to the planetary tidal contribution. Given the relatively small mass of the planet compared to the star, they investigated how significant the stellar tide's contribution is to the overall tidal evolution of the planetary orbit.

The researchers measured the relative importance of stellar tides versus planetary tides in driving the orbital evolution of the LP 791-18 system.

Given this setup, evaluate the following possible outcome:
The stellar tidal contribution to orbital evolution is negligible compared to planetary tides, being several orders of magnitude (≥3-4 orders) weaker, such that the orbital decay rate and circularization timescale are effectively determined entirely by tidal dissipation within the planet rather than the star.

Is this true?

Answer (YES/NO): NO